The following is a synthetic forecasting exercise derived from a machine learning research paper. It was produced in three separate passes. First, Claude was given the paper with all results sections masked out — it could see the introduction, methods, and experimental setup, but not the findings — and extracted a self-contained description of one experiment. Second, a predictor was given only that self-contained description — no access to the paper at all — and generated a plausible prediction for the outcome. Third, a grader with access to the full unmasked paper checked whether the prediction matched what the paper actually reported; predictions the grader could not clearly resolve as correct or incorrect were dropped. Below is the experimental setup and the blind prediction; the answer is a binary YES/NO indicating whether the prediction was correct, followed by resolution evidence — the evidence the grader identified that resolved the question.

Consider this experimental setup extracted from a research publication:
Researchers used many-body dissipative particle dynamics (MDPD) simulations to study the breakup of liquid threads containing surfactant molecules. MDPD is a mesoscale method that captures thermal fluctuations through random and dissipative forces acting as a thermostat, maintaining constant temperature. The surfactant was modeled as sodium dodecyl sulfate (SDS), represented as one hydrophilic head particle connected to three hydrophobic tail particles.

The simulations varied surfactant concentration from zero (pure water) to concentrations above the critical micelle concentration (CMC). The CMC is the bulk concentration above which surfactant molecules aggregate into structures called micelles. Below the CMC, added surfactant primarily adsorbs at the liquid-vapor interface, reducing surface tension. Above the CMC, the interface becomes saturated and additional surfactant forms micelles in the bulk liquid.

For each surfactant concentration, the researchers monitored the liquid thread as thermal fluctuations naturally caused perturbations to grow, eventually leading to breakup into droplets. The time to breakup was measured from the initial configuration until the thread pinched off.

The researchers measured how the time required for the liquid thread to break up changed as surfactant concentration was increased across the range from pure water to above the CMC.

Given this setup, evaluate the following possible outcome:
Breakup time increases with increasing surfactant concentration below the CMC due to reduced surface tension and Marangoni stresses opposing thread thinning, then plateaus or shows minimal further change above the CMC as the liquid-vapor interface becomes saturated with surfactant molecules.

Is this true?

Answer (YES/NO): NO